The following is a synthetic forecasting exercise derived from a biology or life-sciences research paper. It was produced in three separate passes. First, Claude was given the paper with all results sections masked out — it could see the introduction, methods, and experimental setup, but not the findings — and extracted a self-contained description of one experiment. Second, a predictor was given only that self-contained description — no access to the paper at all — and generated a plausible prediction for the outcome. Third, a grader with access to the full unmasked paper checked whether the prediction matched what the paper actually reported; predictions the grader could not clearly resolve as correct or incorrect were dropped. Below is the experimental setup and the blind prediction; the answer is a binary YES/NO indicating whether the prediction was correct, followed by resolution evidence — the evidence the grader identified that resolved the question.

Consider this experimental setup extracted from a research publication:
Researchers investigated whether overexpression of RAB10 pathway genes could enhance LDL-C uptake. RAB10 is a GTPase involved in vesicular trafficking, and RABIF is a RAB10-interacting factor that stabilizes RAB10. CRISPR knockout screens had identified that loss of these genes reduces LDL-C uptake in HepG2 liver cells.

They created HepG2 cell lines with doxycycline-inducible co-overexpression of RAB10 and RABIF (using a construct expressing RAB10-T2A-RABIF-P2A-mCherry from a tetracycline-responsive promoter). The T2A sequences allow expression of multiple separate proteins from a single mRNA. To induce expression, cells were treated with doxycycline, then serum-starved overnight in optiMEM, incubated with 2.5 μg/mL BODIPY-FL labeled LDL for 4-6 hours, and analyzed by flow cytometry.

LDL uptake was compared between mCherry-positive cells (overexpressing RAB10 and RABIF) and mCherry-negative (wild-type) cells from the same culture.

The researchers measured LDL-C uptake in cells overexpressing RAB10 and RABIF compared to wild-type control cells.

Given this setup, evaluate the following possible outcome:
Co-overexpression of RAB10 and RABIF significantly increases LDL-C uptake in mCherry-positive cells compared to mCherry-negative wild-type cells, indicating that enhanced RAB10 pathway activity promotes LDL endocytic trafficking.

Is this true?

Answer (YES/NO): YES